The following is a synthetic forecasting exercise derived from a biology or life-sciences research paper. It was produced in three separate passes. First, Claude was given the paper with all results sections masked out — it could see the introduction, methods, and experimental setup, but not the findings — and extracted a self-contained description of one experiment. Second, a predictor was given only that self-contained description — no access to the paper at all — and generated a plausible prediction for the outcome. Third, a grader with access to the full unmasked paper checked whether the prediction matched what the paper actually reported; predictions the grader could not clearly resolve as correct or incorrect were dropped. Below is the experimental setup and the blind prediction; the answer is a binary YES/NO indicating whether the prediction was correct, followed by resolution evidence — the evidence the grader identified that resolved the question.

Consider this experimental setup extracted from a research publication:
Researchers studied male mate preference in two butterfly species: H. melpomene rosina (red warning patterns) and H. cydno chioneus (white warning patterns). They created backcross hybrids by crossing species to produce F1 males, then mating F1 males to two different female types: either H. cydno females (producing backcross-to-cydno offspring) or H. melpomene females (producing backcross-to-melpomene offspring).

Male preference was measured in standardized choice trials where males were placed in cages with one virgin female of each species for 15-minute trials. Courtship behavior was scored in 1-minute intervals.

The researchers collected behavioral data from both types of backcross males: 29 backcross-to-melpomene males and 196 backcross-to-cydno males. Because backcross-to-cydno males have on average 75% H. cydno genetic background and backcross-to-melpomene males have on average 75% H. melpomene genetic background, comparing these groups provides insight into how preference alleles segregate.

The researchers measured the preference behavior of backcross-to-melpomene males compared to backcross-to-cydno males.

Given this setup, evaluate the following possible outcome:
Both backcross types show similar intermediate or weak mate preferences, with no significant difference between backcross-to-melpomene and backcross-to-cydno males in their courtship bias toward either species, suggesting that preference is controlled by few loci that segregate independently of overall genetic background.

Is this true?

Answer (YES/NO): NO